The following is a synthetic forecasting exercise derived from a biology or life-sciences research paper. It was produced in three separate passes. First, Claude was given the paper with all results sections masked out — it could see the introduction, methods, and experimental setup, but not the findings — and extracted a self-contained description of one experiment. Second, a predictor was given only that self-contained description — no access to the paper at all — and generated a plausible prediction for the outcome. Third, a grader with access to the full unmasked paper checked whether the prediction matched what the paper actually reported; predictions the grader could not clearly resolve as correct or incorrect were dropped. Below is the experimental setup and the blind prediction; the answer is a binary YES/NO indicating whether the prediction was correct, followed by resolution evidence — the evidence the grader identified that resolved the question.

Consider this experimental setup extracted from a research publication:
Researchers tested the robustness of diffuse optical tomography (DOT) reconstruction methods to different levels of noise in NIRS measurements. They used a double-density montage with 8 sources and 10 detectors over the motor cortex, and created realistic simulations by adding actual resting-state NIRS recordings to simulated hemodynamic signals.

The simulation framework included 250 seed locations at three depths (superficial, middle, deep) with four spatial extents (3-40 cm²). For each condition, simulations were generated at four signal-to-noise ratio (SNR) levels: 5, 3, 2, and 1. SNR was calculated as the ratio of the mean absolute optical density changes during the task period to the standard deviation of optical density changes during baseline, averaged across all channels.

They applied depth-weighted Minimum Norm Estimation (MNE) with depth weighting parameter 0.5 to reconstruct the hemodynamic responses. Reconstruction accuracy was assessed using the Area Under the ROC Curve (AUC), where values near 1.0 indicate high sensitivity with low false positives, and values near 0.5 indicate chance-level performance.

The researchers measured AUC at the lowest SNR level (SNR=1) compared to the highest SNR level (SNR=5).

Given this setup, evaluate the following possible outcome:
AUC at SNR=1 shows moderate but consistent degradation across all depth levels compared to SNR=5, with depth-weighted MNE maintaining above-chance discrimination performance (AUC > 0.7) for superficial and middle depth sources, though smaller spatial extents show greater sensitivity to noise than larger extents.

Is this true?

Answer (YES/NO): NO